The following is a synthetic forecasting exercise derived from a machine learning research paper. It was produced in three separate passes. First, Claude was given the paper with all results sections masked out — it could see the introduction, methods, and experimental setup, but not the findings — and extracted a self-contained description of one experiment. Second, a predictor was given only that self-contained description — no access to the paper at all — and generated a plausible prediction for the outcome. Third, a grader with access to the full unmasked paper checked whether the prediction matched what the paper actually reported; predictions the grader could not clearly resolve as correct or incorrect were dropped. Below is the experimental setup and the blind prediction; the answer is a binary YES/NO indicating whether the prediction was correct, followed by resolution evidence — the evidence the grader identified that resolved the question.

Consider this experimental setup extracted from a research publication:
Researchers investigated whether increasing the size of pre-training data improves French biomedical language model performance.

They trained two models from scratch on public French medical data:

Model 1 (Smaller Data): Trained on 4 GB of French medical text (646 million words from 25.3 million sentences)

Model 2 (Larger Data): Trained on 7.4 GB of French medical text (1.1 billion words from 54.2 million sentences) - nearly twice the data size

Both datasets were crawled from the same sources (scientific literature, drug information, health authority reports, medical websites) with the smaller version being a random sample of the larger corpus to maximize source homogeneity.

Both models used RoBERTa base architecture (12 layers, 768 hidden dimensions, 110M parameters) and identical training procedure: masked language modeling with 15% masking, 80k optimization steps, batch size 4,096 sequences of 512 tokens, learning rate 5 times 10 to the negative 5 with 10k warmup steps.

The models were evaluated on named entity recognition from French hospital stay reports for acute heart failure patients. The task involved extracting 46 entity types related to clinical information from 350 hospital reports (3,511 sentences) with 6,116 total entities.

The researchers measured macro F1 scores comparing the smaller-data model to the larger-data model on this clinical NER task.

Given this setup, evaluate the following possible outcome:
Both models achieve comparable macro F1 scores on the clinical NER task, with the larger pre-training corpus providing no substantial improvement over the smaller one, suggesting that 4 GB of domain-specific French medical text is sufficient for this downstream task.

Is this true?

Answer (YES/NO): YES